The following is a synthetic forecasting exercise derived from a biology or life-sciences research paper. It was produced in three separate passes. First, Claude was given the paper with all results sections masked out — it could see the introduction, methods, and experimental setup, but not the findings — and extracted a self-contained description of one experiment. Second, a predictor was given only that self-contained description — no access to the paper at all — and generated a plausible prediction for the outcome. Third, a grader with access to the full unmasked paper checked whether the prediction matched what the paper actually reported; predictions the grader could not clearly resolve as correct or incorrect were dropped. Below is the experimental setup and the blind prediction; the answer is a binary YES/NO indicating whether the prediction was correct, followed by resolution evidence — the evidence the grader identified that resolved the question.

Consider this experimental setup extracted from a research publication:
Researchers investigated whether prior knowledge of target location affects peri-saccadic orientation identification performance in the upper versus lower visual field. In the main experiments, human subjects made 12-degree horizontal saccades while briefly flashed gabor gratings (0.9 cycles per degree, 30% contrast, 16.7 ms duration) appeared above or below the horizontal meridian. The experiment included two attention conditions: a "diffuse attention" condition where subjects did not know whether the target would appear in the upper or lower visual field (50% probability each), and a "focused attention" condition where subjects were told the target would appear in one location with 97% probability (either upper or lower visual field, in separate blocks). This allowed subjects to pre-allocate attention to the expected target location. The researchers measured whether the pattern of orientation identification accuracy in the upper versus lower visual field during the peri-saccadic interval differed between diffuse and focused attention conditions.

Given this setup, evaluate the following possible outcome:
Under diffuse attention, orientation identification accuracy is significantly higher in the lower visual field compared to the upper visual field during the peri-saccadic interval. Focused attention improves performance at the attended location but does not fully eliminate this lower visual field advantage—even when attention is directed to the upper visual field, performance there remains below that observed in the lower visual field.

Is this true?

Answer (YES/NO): NO